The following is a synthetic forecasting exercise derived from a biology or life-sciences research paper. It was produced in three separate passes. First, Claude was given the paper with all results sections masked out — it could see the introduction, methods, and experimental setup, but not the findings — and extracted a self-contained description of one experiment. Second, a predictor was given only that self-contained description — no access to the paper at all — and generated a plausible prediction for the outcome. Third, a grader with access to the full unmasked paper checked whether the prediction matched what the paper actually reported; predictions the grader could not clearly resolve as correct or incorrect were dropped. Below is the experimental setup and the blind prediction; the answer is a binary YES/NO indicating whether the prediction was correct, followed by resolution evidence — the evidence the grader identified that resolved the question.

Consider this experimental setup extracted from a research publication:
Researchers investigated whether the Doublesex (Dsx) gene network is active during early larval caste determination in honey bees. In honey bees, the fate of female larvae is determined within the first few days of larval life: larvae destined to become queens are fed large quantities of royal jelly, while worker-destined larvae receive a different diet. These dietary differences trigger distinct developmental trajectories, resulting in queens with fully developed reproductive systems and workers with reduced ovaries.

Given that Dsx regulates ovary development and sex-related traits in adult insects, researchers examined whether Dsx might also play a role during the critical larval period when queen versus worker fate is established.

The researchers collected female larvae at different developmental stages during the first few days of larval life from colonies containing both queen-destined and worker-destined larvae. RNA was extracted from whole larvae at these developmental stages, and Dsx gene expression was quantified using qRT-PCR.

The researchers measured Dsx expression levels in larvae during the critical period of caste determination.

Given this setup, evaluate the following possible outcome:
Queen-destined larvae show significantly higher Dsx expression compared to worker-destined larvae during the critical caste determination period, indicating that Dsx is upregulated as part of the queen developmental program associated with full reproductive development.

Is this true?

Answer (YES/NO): NO